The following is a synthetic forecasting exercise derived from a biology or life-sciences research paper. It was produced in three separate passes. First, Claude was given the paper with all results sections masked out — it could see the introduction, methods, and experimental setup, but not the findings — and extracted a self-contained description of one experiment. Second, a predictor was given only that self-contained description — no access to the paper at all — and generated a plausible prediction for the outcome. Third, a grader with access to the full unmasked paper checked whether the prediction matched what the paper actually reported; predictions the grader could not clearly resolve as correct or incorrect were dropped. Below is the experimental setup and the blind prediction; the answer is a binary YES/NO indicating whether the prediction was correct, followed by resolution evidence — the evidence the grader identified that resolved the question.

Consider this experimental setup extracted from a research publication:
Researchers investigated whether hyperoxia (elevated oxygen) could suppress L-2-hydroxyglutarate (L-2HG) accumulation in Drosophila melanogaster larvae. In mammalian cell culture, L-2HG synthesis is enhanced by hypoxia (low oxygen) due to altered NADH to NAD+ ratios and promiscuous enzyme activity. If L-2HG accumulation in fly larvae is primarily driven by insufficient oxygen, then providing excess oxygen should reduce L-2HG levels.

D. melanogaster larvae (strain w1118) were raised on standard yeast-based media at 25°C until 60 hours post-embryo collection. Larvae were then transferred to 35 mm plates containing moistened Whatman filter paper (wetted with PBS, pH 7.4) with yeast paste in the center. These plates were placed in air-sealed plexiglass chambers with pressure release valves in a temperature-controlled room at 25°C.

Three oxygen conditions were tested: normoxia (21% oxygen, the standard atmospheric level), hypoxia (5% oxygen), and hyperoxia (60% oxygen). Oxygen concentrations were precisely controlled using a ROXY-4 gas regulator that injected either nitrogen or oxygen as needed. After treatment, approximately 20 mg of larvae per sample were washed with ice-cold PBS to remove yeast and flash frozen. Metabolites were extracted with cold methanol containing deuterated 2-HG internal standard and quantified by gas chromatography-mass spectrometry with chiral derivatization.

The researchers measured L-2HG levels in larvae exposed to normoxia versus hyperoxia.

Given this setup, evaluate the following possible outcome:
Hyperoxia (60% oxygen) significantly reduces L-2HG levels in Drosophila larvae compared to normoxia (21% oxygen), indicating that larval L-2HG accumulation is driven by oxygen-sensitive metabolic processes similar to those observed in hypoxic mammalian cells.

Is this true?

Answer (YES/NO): NO